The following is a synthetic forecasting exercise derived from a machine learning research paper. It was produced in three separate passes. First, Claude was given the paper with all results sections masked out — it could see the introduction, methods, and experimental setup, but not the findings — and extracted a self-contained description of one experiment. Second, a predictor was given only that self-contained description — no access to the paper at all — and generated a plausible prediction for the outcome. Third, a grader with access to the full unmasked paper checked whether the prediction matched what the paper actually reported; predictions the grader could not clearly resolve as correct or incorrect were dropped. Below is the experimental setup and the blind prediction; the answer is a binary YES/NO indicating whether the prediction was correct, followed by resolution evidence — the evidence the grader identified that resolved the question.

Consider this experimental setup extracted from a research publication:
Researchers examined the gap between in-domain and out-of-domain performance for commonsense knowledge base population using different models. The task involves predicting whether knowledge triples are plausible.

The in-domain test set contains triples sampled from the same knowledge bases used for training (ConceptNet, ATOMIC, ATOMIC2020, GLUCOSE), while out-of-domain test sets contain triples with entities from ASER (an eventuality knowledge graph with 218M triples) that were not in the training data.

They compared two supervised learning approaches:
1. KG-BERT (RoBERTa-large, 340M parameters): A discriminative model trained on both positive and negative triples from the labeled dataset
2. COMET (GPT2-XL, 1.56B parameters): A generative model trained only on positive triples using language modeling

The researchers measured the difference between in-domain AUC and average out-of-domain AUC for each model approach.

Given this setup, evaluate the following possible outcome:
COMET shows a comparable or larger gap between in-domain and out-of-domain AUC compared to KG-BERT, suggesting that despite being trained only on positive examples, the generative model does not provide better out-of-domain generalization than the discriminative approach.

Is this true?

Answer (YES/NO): NO